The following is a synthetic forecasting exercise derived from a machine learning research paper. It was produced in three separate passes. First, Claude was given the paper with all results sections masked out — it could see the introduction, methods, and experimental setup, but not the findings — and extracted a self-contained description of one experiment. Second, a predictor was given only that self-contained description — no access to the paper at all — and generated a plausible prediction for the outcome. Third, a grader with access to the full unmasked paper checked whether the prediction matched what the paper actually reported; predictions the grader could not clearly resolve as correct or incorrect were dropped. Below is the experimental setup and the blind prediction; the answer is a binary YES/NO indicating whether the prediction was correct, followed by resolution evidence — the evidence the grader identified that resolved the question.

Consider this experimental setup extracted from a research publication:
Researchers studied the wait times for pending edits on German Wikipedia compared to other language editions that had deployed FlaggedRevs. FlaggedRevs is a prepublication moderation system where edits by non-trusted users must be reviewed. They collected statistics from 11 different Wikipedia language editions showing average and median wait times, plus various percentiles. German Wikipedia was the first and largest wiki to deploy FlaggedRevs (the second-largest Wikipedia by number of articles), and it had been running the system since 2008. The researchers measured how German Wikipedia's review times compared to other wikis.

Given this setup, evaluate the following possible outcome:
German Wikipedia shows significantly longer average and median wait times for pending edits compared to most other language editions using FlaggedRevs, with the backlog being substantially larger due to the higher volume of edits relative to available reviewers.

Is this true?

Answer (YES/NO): NO